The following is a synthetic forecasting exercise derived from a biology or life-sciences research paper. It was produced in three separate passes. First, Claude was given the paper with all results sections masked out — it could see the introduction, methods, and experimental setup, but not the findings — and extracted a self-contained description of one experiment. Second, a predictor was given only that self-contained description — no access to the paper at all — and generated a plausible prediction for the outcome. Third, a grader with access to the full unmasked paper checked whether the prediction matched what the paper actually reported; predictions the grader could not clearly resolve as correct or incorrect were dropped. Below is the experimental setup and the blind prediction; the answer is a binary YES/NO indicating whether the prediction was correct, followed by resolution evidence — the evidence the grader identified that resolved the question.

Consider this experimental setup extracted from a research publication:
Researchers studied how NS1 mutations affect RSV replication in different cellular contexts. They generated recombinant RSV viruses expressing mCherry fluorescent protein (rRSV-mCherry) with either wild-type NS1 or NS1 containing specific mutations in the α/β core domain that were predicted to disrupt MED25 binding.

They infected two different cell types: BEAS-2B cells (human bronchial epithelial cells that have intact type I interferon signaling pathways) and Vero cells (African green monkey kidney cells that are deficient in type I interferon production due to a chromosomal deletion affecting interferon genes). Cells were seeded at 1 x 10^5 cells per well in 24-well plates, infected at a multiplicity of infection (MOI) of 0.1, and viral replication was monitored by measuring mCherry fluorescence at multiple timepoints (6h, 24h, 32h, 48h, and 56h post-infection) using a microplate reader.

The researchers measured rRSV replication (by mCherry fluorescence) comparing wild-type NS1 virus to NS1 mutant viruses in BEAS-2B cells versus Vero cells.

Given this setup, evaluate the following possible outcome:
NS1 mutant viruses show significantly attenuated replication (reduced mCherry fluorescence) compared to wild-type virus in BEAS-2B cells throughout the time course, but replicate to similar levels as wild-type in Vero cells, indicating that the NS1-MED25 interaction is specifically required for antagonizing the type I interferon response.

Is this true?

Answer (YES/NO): NO